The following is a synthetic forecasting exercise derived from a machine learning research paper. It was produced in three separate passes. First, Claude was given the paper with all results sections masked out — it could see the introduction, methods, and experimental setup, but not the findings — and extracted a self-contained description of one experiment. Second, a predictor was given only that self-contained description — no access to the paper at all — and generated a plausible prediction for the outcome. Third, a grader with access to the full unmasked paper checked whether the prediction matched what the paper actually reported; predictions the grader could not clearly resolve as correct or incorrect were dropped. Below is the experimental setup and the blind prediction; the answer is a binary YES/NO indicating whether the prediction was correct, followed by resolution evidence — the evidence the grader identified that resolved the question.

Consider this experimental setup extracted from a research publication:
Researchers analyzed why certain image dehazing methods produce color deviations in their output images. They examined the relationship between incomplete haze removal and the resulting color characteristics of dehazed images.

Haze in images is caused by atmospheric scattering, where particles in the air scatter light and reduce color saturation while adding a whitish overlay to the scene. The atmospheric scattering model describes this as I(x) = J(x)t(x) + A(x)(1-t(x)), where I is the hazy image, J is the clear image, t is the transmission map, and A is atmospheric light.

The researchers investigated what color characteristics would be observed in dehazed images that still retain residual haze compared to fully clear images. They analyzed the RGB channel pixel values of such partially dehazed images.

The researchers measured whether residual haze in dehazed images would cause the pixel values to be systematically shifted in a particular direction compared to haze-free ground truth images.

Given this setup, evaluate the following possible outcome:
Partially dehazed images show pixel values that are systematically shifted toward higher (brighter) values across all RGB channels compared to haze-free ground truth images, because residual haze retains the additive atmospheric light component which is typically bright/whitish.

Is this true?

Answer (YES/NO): YES